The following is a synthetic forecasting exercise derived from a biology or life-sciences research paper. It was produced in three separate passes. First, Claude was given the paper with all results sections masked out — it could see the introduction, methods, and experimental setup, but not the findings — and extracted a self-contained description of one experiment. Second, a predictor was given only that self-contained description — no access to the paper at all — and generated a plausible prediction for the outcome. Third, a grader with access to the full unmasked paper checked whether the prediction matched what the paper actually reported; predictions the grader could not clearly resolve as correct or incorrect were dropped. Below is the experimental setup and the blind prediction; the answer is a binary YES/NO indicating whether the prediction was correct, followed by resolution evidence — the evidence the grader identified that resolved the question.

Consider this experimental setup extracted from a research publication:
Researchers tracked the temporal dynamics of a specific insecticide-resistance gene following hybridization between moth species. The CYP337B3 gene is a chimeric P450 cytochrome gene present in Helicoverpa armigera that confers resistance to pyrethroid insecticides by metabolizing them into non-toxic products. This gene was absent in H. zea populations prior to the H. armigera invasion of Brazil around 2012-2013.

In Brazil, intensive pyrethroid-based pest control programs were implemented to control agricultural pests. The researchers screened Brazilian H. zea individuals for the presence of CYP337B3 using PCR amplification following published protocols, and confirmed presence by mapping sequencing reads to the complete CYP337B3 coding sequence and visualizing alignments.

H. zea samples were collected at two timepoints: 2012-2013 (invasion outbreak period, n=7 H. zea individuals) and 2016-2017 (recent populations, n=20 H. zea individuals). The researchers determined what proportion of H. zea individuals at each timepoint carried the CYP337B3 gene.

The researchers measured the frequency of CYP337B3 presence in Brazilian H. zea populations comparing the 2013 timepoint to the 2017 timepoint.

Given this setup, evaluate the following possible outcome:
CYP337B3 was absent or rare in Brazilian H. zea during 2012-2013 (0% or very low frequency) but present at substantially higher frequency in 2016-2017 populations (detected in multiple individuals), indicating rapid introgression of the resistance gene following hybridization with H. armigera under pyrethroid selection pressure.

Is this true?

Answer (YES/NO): YES